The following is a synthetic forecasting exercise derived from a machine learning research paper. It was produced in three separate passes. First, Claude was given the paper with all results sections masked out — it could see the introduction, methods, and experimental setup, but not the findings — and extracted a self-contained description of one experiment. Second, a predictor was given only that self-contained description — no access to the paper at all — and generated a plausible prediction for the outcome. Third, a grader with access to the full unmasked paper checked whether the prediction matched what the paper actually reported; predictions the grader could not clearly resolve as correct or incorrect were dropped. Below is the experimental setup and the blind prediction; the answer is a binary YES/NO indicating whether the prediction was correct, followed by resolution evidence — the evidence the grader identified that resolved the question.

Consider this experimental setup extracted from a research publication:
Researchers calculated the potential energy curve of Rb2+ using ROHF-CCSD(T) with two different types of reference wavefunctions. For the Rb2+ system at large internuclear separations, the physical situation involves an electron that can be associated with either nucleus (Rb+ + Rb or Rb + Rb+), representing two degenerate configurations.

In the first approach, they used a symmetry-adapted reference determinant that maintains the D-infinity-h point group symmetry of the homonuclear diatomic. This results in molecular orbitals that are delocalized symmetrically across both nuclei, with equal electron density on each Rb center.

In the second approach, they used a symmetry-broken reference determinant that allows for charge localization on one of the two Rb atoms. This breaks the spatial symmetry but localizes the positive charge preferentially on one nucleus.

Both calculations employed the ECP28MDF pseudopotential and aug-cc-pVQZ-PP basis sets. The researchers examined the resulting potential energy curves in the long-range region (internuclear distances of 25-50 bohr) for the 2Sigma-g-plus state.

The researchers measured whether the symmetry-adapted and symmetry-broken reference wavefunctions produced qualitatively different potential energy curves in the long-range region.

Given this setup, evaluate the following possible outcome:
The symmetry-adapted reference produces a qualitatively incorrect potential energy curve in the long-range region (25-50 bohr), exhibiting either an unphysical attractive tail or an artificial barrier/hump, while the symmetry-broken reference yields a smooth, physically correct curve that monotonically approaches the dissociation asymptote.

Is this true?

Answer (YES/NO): YES